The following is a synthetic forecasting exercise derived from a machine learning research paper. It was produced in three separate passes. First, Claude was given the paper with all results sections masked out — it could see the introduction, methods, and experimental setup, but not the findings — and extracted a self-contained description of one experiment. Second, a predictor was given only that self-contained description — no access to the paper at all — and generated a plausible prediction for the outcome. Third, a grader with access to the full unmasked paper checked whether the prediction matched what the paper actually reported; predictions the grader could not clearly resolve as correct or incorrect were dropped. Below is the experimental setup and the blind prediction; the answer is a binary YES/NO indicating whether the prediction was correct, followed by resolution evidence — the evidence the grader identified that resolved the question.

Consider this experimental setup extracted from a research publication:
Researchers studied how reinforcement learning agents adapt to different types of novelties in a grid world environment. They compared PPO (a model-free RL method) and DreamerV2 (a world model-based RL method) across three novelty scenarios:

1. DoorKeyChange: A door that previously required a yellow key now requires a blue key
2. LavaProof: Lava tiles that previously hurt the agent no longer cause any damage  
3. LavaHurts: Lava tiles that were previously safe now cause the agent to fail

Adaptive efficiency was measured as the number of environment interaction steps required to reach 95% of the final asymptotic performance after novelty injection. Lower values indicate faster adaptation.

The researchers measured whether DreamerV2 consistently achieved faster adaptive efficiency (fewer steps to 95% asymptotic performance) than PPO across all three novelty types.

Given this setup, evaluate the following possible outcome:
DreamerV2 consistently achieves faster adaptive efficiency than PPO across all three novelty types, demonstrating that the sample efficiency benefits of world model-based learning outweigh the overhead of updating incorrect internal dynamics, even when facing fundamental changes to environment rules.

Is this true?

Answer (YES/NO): NO